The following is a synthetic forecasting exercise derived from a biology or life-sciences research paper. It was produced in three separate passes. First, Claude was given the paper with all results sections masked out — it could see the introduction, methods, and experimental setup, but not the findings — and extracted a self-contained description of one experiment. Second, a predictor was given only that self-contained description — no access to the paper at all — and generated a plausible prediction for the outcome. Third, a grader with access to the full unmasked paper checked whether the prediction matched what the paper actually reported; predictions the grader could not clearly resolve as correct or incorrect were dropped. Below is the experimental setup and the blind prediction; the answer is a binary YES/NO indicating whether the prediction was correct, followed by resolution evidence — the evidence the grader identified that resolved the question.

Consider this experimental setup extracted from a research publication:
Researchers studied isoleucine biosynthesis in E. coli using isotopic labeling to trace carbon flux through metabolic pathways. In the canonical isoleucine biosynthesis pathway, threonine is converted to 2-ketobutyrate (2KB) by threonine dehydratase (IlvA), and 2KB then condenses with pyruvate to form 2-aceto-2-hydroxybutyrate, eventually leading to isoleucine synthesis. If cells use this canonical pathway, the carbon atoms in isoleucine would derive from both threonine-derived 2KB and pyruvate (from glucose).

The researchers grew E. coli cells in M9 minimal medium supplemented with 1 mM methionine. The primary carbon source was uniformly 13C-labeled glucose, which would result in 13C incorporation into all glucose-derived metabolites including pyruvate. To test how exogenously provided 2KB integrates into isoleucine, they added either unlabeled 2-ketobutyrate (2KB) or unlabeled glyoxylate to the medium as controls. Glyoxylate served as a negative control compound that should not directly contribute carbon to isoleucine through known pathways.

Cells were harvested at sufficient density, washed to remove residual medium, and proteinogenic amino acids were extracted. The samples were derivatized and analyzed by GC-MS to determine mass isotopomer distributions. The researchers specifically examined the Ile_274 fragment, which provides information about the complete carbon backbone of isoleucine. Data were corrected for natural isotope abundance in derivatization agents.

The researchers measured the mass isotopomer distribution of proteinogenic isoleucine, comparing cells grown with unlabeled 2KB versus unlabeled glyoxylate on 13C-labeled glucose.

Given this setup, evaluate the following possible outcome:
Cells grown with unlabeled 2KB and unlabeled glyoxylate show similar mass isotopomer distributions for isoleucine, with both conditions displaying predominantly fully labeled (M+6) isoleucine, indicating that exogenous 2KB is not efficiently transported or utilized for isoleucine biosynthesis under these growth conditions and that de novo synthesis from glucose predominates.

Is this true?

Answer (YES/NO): NO